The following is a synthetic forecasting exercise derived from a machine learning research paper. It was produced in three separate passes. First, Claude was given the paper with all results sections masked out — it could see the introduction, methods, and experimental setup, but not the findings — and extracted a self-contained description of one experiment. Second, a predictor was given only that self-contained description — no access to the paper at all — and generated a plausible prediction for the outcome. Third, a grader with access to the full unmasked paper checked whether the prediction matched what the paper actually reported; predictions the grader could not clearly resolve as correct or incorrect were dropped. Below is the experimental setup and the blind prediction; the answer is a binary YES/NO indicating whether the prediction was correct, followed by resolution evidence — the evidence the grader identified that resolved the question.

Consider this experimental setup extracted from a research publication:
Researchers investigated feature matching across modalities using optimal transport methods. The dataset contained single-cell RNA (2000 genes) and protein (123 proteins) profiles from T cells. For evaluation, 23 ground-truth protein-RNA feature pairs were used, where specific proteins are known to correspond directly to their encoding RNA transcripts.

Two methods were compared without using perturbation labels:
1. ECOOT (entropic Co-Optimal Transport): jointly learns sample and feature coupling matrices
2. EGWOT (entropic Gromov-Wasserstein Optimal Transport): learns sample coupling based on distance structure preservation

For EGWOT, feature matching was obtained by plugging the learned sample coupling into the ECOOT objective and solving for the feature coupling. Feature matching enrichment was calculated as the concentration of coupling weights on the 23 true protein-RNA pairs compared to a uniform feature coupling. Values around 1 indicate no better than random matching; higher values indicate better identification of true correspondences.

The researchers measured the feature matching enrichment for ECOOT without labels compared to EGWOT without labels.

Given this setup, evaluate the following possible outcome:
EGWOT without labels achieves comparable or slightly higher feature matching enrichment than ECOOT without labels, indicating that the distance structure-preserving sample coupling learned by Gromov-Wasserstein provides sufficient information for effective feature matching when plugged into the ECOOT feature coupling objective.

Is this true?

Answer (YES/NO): NO